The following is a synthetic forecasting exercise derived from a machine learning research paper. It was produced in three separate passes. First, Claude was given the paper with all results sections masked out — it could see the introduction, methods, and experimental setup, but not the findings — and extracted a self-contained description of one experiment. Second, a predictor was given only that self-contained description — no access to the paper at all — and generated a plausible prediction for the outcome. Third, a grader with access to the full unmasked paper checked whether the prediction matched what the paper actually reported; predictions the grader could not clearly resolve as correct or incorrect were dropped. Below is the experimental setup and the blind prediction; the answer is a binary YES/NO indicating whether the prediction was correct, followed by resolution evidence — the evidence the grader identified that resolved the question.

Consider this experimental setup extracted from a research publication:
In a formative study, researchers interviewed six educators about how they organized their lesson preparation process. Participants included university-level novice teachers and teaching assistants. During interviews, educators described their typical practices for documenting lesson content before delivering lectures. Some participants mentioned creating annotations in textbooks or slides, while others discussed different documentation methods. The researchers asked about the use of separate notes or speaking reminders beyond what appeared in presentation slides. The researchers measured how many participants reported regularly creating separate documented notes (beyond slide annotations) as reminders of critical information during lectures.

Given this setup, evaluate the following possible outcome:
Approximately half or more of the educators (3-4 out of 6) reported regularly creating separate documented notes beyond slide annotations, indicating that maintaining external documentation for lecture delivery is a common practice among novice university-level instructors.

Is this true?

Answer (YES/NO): NO